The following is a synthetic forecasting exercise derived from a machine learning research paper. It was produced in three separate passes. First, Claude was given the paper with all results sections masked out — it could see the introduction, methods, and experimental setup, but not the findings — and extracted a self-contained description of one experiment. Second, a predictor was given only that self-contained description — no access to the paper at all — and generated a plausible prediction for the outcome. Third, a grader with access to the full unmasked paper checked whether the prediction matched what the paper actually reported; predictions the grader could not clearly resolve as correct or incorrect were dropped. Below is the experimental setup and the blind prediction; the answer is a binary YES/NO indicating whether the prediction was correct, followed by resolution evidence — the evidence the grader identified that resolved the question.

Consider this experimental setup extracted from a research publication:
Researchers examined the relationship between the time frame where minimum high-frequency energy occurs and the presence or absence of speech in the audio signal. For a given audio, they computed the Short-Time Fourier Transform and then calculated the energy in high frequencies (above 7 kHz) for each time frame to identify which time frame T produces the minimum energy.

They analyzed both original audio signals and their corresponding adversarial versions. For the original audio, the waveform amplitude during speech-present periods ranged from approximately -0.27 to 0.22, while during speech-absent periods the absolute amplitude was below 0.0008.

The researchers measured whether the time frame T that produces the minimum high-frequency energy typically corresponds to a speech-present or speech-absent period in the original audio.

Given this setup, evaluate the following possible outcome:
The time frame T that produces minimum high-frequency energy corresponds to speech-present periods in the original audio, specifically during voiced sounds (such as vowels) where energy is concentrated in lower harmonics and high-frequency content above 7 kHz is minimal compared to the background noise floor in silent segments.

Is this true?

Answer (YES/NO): NO